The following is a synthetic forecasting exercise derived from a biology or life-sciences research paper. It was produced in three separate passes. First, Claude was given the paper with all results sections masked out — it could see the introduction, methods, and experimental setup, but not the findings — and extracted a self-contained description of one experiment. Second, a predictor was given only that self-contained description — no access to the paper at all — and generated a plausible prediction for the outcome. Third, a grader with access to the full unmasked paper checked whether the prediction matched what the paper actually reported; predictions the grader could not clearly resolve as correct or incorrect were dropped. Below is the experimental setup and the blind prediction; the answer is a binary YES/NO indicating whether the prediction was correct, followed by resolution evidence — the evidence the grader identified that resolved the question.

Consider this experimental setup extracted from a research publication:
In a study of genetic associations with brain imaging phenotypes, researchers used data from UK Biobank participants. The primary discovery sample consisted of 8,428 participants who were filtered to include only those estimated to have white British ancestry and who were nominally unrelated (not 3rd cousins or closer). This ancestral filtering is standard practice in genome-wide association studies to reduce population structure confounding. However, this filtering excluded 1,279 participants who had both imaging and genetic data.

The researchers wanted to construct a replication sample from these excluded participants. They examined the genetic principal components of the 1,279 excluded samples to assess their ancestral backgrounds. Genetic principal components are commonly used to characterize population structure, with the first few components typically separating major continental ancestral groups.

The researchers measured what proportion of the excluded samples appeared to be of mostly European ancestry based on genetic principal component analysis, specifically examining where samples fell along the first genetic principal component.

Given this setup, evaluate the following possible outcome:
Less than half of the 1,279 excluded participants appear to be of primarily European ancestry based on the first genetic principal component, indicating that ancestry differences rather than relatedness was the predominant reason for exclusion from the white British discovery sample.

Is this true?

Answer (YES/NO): NO